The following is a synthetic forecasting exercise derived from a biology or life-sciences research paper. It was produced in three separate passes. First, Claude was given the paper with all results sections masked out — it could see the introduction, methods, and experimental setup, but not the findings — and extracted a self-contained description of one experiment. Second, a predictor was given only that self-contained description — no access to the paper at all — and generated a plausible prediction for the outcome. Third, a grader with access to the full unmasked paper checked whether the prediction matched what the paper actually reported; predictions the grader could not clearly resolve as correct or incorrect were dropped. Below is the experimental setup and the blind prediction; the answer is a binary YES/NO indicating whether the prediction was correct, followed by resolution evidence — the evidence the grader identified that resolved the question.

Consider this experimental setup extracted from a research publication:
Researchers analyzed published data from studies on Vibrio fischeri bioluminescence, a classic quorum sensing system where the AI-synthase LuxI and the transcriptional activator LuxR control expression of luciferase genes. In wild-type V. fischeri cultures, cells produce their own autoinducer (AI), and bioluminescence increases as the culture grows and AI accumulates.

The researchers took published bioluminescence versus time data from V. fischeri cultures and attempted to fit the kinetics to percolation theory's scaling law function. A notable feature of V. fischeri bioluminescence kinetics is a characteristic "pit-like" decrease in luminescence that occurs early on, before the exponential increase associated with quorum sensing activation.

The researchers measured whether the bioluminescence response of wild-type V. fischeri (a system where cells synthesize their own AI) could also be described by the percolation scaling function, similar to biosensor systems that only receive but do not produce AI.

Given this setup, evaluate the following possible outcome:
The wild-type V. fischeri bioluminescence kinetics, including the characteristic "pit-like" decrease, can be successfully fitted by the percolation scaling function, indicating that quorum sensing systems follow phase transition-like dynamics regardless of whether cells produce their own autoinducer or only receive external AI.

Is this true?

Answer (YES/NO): NO